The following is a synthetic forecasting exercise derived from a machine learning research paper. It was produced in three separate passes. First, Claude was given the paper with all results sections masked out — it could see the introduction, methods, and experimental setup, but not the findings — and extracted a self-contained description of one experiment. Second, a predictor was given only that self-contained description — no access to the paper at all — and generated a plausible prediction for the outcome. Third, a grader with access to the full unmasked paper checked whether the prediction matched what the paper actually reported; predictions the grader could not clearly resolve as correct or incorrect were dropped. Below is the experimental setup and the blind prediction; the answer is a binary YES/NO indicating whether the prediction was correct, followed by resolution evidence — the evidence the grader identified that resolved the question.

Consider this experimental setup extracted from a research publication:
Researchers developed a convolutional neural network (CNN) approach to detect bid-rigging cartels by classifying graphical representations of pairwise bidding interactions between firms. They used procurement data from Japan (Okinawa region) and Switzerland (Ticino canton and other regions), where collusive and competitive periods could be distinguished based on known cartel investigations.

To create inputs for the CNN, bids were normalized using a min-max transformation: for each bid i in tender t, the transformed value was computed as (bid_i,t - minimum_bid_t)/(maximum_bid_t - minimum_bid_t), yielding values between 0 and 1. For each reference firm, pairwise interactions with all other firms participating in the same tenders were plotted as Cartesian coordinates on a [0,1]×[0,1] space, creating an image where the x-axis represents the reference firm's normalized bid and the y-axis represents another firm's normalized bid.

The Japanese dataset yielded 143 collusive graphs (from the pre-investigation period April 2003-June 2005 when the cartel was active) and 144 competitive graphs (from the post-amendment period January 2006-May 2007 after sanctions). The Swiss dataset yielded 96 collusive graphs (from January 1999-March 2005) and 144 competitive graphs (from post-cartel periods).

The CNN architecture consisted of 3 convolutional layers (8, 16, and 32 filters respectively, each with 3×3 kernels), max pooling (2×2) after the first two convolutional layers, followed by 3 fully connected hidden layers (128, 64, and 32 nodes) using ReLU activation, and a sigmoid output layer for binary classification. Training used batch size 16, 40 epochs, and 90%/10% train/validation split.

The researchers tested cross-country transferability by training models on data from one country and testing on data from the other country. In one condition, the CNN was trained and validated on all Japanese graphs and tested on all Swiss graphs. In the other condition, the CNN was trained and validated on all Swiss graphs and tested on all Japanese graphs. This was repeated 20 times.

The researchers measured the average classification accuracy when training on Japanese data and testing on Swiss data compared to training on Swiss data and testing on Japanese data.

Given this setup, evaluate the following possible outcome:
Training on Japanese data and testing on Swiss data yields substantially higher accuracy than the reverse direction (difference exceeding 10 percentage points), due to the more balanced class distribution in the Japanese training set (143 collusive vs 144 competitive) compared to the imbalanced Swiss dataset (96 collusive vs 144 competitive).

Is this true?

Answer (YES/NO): NO